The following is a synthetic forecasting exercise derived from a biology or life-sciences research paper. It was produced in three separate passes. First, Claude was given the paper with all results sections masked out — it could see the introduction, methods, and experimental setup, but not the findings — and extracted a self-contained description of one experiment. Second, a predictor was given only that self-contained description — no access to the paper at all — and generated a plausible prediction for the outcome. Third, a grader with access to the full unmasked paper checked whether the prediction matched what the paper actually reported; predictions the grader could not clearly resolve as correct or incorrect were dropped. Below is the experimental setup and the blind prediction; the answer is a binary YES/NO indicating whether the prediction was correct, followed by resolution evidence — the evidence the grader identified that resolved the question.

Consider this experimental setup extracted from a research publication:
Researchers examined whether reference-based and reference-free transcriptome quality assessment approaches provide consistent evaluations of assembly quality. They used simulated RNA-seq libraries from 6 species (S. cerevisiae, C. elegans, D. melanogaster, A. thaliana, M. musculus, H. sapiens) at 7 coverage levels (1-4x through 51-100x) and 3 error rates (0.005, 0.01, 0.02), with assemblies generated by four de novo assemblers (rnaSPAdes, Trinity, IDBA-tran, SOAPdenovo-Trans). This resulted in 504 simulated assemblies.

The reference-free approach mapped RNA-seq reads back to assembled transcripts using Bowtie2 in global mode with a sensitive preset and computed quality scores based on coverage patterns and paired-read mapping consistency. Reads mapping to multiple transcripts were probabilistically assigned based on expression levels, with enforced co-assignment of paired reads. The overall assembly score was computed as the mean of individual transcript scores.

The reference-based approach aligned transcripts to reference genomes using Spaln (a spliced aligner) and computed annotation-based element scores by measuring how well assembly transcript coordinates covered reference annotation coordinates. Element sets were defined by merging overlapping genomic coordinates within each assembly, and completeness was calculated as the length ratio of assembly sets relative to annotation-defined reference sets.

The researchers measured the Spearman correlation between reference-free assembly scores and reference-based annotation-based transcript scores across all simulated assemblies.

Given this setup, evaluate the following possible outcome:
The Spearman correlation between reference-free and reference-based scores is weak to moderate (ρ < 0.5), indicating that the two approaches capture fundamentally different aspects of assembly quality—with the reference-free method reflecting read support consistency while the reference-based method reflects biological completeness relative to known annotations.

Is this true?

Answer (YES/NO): NO